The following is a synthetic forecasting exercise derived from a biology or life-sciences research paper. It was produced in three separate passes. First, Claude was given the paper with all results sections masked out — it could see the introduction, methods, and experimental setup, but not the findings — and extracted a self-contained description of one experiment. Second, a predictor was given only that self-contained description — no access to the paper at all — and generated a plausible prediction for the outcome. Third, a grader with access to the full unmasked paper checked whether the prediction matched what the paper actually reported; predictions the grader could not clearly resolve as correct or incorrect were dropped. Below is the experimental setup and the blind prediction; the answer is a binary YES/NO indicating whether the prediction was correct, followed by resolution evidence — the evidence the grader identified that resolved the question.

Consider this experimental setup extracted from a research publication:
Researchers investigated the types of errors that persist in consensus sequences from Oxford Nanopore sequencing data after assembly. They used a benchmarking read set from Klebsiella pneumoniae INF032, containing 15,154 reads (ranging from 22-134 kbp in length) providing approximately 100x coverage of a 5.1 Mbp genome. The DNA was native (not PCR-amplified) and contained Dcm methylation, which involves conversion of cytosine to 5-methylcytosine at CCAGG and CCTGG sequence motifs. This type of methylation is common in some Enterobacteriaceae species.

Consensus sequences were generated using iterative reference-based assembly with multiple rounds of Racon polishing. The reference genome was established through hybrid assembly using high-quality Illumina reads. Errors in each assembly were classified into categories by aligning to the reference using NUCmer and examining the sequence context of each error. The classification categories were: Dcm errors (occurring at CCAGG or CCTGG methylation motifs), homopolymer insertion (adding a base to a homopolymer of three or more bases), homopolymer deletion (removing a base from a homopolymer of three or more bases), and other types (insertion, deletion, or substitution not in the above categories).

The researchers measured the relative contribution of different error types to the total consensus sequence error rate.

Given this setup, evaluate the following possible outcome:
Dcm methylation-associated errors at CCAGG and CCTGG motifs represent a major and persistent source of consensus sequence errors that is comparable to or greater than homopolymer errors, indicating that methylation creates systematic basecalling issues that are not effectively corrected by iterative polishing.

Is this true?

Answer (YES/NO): YES